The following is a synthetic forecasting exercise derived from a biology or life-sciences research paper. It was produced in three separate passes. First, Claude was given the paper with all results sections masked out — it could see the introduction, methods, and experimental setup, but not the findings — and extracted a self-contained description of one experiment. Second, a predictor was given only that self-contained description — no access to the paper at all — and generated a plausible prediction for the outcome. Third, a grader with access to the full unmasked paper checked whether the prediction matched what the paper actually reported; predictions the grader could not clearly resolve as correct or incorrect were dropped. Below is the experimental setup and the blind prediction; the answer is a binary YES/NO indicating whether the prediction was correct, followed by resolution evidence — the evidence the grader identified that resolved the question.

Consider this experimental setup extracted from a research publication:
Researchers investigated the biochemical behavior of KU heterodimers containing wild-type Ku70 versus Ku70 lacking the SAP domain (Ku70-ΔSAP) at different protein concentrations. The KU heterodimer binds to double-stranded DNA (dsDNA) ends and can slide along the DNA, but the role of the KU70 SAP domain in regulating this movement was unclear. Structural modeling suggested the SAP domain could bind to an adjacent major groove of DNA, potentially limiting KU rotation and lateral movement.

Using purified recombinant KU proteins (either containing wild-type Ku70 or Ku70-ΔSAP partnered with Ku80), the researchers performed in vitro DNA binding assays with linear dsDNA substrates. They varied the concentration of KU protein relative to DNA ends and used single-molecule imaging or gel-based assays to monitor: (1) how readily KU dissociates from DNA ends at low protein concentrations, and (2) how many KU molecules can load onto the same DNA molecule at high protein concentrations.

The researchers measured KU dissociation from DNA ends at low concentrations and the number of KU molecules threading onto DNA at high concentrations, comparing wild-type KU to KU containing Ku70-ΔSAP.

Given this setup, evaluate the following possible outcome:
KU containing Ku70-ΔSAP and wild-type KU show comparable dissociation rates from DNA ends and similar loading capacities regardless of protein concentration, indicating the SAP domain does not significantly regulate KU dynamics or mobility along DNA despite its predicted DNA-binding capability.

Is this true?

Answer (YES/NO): NO